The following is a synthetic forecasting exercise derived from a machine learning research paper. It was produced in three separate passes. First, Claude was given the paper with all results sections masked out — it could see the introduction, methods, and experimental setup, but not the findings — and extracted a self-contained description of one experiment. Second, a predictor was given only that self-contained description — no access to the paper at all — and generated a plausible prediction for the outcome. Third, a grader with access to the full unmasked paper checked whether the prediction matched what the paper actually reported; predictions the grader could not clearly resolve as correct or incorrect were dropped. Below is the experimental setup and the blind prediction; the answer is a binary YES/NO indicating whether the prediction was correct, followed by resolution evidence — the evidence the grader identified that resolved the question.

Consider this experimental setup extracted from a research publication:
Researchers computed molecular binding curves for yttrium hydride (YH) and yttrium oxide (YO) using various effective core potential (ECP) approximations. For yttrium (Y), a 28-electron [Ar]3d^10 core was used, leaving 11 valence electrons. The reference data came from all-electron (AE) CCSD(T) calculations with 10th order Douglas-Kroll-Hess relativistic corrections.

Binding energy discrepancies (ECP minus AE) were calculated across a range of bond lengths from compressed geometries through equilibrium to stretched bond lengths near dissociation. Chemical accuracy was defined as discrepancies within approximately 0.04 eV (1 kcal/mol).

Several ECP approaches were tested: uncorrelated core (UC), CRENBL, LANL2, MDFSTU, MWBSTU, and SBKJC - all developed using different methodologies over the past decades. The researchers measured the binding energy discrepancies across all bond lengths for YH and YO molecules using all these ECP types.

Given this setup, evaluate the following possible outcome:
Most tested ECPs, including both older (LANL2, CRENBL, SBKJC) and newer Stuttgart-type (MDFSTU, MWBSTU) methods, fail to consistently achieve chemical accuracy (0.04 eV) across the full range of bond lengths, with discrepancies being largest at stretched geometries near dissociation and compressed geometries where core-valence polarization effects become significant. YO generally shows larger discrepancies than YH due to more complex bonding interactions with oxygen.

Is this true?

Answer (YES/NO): NO